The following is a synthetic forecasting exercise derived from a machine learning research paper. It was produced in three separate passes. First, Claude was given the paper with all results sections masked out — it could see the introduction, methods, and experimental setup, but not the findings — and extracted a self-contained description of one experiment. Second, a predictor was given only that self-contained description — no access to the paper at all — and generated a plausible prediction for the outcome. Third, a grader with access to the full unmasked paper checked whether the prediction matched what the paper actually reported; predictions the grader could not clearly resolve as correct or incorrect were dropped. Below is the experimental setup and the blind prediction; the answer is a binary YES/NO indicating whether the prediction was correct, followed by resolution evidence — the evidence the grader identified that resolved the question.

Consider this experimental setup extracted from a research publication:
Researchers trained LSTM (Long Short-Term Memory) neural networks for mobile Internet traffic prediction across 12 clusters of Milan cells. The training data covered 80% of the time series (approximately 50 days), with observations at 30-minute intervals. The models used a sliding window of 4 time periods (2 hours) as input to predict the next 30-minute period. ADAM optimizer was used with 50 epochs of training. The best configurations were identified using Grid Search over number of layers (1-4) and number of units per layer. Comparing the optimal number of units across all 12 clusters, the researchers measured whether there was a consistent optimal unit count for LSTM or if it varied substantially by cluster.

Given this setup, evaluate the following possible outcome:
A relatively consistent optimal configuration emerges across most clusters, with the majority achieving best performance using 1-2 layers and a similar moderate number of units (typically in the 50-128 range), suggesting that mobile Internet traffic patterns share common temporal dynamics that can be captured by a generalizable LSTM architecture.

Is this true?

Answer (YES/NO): NO